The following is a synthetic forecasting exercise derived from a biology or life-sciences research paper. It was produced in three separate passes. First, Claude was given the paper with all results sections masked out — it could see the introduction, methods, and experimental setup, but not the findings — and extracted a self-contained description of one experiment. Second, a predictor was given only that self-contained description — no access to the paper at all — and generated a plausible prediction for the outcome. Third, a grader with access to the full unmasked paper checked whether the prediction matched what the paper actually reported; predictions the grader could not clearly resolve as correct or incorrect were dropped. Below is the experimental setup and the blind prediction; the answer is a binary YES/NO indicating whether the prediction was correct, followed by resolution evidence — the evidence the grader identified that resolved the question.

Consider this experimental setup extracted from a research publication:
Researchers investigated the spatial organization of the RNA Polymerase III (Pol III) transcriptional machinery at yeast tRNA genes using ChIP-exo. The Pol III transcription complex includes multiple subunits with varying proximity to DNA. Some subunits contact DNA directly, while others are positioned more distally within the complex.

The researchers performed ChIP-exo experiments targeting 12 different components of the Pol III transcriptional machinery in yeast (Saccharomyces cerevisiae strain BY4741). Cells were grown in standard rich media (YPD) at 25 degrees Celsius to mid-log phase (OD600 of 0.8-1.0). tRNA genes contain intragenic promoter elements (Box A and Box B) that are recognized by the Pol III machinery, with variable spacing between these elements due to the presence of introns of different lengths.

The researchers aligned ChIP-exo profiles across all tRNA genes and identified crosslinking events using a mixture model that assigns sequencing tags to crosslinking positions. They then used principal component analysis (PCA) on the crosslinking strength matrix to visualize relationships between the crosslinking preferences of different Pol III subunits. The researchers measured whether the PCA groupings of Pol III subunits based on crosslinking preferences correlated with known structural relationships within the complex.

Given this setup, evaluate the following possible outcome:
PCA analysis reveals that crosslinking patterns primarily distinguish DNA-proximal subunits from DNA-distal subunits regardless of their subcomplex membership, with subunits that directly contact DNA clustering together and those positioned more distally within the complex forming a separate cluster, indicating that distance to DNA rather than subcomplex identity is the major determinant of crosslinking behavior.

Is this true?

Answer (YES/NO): NO